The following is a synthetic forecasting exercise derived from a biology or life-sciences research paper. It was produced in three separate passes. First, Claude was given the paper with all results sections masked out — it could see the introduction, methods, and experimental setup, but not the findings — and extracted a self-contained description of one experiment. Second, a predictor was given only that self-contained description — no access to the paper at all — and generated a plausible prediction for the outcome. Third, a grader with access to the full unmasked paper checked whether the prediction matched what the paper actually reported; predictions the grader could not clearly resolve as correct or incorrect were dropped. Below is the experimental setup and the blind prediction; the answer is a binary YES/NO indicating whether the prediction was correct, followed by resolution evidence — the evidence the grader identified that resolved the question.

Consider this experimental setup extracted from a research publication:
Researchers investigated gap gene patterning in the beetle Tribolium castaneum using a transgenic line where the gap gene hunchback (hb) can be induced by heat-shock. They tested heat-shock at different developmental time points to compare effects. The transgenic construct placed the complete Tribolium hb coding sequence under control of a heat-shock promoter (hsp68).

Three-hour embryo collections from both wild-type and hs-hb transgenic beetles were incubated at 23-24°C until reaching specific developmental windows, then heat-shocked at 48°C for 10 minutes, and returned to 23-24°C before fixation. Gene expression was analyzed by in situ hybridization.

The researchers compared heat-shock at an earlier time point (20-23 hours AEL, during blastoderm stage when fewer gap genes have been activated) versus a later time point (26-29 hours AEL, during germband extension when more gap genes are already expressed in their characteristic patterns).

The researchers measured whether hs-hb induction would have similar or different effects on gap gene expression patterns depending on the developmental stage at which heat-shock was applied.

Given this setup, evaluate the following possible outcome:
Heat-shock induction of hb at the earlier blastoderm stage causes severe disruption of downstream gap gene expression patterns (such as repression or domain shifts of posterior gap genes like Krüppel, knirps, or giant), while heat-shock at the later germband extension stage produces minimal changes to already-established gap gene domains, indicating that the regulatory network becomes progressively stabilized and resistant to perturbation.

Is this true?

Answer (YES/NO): NO